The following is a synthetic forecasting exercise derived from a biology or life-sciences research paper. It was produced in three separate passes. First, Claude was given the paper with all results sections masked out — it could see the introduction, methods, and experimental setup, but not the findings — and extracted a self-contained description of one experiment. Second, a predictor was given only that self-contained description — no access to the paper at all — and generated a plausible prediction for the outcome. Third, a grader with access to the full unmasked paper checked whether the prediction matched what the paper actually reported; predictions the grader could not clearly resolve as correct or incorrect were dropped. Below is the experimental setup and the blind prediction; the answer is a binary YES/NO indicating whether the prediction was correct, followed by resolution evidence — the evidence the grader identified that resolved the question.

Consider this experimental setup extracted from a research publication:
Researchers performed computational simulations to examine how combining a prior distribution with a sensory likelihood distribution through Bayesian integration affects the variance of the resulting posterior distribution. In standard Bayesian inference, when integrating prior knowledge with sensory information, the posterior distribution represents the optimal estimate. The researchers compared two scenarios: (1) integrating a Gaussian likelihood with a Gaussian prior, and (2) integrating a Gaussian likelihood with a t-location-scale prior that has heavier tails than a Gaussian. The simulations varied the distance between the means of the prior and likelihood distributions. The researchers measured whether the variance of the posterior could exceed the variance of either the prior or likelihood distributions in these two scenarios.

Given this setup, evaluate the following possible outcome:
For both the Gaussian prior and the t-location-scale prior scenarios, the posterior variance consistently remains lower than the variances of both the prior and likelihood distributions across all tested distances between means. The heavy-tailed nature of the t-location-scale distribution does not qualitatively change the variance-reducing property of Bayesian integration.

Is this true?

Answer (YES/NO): NO